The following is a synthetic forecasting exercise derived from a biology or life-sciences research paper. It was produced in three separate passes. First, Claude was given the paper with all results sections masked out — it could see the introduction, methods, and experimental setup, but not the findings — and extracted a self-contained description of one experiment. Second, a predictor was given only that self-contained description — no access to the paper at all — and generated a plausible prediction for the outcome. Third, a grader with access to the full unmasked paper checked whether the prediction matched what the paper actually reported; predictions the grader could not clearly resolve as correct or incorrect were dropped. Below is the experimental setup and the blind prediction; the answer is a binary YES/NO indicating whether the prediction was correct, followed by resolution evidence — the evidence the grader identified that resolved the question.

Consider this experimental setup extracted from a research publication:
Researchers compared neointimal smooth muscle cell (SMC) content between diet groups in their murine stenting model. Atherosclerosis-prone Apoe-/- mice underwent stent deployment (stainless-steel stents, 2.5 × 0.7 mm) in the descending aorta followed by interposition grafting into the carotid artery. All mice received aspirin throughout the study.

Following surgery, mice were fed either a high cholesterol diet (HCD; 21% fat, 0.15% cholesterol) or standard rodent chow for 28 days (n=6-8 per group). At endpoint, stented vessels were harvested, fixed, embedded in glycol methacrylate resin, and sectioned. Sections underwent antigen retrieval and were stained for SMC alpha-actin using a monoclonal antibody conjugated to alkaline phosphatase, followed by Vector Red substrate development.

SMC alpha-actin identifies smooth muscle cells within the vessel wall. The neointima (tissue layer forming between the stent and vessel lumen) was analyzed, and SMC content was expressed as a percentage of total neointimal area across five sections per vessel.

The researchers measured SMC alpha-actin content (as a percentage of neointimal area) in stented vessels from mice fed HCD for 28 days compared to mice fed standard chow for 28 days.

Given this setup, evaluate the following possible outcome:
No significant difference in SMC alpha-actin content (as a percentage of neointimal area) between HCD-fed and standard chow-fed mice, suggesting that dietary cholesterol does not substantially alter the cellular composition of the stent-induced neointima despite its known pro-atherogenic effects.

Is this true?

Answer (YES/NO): NO